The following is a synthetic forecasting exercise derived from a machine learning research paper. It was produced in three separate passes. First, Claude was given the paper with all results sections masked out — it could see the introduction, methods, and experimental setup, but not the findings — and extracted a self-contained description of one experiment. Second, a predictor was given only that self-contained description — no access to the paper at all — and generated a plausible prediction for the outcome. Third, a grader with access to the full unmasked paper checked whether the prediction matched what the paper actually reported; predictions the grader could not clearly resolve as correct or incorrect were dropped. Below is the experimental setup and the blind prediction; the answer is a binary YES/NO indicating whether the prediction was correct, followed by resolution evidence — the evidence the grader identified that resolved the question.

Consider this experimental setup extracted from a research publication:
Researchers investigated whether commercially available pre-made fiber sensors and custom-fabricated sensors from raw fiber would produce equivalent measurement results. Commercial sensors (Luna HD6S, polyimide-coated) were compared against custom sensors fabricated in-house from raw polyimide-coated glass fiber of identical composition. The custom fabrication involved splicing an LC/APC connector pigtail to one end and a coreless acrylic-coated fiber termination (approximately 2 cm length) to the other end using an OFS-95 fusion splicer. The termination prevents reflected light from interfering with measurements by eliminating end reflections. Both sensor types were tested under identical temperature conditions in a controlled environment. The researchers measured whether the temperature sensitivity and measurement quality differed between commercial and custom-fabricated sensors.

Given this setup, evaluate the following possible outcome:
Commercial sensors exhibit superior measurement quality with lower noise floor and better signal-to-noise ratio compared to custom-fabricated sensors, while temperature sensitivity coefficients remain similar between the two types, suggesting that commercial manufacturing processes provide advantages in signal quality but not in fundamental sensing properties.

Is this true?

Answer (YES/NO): NO